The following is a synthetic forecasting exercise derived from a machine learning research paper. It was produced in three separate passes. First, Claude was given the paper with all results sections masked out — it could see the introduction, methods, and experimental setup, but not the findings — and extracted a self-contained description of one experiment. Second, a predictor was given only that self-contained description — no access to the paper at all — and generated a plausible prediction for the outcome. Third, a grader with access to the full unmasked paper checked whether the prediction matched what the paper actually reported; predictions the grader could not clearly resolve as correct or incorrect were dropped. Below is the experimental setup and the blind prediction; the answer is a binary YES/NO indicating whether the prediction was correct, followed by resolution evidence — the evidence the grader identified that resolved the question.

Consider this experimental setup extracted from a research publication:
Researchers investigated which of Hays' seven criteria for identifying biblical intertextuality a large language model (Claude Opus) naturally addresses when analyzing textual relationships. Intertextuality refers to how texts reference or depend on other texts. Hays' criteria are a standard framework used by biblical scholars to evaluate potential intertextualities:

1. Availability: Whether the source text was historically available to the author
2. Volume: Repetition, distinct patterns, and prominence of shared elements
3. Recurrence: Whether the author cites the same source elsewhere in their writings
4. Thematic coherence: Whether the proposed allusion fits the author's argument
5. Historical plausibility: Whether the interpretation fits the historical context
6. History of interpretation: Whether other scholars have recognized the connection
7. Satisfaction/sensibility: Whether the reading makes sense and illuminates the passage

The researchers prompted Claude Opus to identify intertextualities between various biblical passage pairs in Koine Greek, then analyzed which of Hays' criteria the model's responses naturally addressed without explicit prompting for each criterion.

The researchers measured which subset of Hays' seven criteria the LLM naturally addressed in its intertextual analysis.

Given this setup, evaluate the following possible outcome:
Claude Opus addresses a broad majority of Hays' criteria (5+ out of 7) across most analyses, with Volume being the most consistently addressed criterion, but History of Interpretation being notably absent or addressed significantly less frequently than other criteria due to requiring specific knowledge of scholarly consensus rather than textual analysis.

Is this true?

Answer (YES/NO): NO